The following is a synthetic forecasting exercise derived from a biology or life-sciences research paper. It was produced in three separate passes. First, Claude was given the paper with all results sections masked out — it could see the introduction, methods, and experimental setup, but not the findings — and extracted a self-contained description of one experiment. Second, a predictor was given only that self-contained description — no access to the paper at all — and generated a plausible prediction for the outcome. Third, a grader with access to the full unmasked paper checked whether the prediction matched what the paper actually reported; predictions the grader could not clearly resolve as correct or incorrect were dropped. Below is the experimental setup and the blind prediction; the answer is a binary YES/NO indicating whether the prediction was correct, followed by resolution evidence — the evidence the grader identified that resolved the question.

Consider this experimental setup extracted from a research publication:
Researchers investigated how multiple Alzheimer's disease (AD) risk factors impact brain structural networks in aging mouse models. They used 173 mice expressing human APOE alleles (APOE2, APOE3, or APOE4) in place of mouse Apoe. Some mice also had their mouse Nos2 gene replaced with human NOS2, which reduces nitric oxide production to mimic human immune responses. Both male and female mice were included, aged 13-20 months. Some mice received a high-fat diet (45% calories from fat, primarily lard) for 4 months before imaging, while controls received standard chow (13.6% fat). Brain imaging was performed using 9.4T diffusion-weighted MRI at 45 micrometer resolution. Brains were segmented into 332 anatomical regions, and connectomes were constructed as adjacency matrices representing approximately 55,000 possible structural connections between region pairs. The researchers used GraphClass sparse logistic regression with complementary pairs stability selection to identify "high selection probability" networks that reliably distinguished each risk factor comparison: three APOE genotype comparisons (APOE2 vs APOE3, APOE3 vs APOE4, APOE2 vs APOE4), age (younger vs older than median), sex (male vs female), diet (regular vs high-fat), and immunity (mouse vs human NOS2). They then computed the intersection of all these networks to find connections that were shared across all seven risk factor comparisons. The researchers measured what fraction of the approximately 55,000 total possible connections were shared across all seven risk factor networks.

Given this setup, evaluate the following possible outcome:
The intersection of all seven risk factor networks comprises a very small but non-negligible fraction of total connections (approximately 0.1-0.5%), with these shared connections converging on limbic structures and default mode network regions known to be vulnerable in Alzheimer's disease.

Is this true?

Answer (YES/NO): YES